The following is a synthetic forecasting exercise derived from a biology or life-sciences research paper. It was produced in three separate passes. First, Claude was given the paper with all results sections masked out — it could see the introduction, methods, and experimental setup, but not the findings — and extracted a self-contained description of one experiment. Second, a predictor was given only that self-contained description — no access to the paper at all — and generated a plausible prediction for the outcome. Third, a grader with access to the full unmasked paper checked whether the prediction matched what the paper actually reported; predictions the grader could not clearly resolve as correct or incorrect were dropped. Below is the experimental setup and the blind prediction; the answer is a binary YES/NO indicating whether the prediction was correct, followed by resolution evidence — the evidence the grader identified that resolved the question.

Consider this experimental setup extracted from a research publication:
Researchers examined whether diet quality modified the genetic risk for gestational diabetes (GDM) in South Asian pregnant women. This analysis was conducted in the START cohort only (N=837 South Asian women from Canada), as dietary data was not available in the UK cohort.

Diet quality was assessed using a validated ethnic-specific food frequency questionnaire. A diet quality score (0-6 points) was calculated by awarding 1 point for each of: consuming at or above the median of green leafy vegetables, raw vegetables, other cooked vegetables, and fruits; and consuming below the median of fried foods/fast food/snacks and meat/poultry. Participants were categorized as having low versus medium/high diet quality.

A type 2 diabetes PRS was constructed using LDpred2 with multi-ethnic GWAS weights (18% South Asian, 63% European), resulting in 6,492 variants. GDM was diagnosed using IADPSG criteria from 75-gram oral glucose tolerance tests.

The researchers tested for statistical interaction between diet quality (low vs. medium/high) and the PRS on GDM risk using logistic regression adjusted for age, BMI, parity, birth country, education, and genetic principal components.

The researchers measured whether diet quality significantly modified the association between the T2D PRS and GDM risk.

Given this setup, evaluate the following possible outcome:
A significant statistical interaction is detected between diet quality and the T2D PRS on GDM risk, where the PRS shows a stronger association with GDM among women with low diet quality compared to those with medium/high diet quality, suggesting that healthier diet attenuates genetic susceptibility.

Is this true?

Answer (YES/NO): NO